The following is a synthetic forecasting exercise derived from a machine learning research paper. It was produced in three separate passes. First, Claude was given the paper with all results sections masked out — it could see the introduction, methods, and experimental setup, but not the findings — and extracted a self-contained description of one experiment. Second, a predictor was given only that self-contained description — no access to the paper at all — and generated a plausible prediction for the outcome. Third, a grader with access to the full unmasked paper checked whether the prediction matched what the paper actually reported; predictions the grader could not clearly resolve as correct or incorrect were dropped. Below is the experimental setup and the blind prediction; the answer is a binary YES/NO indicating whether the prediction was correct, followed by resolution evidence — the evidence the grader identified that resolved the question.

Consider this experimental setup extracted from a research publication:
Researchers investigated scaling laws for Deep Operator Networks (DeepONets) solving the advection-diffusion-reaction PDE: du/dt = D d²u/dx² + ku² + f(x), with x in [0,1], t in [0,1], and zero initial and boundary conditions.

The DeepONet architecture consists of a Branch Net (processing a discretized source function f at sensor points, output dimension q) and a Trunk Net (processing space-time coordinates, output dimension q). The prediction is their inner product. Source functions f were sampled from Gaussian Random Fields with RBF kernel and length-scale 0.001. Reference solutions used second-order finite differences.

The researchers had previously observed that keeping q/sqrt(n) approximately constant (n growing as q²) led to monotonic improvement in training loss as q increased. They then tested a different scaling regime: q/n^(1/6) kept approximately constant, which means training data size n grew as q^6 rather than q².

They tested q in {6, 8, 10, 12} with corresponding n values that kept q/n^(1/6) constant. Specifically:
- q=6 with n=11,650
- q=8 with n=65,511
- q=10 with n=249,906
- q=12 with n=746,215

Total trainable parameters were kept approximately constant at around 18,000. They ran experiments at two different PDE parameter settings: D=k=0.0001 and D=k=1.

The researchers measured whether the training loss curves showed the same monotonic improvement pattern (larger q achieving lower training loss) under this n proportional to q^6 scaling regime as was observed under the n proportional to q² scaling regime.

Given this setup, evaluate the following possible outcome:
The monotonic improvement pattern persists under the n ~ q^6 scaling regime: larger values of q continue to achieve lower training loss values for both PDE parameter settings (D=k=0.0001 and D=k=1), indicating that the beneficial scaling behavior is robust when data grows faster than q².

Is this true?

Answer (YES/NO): YES